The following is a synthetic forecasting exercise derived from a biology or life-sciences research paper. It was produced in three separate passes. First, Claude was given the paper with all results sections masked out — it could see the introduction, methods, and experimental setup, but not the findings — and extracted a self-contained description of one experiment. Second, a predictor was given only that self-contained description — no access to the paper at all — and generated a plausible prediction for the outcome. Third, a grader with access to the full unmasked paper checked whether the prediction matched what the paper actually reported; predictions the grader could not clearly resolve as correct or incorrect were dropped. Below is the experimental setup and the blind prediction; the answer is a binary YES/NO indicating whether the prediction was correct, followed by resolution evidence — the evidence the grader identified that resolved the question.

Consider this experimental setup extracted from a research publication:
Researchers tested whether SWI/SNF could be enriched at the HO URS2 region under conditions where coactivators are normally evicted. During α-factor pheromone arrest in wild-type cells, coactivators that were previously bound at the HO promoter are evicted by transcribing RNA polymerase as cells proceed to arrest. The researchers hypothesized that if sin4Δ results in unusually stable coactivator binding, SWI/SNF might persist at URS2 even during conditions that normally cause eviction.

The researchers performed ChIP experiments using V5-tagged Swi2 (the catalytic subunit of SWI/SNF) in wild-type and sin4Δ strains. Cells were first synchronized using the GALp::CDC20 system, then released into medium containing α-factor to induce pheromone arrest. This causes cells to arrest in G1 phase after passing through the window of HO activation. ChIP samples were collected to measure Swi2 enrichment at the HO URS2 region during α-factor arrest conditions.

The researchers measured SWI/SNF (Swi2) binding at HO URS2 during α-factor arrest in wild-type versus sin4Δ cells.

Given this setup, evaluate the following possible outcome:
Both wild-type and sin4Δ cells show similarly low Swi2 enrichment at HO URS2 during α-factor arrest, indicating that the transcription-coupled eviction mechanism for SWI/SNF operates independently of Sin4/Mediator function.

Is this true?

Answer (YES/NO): NO